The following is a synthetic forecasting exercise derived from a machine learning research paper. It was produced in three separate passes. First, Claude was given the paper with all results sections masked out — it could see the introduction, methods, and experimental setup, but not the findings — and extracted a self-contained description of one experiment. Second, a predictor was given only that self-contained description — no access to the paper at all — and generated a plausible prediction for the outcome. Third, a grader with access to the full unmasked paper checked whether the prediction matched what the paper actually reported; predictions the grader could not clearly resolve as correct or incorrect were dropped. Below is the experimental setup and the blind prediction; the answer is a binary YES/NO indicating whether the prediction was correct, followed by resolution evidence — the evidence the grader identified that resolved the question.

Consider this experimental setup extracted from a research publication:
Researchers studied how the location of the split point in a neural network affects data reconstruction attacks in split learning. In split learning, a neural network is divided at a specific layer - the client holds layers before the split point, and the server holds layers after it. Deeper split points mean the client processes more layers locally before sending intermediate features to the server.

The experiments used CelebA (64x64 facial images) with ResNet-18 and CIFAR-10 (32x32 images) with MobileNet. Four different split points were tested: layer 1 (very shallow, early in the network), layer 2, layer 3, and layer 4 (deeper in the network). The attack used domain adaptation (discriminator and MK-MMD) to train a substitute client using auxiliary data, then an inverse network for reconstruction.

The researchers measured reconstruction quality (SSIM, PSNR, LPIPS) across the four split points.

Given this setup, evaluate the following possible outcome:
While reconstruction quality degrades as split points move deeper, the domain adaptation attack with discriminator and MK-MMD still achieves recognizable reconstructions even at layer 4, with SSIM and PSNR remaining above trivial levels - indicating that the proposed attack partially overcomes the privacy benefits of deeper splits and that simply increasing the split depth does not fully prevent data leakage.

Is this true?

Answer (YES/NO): NO